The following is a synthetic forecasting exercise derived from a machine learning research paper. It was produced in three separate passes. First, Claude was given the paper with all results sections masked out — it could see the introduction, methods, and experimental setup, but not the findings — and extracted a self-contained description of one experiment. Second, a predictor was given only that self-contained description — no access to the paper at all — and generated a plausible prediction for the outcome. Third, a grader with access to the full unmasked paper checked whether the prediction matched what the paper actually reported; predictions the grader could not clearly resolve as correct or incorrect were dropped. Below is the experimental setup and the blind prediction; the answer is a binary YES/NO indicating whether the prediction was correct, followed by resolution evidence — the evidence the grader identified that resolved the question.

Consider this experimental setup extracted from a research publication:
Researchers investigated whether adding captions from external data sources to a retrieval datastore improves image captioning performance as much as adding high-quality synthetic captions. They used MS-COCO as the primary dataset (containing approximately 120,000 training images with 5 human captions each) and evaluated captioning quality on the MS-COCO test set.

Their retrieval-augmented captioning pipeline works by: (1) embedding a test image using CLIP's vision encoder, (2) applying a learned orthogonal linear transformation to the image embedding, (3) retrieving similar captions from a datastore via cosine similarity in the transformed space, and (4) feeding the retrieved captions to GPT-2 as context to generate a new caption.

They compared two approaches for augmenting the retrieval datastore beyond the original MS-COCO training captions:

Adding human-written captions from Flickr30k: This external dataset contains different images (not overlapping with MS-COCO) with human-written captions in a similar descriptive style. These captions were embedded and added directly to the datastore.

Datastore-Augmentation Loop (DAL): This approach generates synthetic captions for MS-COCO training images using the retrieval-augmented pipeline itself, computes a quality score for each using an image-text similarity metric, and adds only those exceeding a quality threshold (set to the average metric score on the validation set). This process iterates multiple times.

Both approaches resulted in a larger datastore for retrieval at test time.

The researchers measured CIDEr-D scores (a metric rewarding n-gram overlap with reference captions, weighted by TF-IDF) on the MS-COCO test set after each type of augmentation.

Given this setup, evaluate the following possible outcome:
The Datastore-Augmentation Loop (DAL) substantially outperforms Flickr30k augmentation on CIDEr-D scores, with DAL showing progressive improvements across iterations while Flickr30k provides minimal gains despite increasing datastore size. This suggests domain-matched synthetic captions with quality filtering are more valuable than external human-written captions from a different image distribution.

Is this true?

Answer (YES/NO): NO